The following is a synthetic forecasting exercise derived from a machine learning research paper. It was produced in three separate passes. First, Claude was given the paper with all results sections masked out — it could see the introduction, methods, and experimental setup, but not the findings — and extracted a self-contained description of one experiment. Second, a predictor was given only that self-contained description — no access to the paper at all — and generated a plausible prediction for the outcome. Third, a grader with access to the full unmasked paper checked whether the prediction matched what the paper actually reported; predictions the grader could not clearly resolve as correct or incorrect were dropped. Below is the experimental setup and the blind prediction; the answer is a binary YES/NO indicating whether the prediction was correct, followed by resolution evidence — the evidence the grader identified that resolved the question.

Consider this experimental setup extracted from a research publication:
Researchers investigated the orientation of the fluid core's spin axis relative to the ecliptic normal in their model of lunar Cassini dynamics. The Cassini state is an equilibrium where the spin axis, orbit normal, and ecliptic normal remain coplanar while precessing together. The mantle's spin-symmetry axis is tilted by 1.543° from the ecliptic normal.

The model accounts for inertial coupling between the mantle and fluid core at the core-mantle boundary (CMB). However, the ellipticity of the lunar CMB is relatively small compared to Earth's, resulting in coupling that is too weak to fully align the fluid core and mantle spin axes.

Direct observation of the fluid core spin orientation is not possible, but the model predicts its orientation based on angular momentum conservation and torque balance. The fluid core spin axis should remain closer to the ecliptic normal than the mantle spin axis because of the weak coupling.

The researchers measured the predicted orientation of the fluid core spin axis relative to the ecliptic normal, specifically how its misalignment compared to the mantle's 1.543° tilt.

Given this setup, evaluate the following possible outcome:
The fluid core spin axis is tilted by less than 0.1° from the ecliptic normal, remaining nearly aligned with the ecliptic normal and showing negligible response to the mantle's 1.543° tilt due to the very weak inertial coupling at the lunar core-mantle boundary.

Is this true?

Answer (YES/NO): YES